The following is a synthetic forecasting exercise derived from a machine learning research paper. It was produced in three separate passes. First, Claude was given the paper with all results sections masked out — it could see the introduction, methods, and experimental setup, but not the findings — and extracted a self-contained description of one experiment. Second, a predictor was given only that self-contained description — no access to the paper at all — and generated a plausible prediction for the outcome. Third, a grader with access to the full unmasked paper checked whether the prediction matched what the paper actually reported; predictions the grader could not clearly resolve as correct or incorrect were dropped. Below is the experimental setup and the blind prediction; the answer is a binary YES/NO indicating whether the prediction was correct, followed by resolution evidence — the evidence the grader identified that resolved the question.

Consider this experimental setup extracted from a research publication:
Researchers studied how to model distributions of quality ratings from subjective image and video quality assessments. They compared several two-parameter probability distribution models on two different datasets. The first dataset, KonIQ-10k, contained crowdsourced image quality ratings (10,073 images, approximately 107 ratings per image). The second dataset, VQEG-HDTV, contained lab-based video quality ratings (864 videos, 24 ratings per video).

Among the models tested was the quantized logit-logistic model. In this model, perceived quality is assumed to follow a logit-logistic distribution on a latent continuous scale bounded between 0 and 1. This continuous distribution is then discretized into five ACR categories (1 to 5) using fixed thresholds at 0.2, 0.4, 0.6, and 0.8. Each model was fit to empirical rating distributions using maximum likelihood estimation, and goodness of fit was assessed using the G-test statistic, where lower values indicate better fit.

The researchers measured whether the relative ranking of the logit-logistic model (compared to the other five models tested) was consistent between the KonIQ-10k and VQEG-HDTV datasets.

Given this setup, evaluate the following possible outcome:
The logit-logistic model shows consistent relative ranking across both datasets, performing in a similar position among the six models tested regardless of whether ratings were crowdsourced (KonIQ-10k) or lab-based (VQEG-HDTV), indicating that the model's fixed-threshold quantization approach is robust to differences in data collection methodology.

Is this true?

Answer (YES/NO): NO